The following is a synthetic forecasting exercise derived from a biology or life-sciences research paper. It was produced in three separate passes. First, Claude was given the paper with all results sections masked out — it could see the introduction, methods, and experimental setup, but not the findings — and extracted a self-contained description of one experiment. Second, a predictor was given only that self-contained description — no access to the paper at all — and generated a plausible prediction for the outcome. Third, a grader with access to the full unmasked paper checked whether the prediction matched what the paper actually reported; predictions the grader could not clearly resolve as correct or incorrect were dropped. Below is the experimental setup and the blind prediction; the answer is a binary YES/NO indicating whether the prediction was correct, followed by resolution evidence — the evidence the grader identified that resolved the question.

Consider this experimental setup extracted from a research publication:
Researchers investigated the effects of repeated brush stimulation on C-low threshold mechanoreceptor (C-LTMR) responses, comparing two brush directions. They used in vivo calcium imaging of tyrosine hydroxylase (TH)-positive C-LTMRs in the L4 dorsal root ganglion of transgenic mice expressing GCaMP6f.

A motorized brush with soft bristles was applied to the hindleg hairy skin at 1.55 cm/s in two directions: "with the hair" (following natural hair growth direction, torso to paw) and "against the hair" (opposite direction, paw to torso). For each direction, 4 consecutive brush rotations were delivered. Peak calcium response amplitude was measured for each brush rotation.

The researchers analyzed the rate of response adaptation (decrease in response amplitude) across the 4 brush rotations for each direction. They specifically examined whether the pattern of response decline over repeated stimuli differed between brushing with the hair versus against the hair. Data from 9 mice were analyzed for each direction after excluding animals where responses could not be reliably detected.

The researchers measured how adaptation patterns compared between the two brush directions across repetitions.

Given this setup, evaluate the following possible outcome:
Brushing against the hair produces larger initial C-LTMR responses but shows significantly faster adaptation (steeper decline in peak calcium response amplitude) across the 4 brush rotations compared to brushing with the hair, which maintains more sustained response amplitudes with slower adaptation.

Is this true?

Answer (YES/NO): NO